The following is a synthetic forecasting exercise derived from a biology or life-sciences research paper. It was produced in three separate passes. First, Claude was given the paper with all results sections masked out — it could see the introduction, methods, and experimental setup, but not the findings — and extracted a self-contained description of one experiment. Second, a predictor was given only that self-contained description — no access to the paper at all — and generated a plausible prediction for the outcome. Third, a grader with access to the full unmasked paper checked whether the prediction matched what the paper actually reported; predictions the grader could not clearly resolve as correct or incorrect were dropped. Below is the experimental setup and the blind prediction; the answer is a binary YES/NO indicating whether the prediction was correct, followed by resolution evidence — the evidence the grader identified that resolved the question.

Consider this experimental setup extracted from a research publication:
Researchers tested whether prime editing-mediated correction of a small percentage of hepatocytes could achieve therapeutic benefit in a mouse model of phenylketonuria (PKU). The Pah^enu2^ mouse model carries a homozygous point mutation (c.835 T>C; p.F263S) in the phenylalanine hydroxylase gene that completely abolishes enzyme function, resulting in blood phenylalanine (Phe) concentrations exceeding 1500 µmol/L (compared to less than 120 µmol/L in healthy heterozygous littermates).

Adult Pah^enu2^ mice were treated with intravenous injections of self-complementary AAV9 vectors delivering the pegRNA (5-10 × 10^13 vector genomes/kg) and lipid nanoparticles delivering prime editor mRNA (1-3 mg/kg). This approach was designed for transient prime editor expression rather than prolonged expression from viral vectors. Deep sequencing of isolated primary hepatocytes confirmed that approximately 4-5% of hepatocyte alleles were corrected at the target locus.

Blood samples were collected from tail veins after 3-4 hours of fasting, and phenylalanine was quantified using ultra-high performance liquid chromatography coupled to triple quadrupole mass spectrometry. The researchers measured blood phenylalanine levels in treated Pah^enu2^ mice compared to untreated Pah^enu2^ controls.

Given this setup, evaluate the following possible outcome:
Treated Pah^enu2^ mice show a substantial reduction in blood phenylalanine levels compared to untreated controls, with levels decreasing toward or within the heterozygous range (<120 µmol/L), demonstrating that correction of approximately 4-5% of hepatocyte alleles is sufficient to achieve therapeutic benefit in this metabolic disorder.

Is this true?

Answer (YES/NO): NO